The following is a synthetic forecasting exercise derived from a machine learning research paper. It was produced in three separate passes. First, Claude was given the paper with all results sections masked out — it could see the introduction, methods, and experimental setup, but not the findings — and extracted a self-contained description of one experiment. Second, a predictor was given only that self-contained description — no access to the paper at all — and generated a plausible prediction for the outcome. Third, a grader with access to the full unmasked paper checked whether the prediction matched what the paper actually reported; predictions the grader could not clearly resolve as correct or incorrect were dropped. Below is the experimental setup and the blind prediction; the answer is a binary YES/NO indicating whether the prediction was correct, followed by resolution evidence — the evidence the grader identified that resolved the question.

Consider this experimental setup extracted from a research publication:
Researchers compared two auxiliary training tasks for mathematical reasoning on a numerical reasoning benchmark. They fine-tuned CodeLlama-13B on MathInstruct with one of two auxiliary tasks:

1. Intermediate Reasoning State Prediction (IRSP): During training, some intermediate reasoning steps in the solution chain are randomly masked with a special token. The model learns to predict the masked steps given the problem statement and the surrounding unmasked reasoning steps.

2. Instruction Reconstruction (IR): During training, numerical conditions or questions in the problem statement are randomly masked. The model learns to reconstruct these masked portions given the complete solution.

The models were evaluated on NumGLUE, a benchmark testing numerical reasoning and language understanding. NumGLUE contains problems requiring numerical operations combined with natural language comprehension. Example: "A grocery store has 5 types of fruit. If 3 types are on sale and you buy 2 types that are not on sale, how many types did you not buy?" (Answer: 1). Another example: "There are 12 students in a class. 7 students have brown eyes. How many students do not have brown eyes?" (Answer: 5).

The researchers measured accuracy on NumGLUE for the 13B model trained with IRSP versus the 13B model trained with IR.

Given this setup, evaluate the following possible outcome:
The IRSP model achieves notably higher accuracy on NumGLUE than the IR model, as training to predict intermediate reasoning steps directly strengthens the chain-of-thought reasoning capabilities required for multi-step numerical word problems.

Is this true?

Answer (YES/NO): NO